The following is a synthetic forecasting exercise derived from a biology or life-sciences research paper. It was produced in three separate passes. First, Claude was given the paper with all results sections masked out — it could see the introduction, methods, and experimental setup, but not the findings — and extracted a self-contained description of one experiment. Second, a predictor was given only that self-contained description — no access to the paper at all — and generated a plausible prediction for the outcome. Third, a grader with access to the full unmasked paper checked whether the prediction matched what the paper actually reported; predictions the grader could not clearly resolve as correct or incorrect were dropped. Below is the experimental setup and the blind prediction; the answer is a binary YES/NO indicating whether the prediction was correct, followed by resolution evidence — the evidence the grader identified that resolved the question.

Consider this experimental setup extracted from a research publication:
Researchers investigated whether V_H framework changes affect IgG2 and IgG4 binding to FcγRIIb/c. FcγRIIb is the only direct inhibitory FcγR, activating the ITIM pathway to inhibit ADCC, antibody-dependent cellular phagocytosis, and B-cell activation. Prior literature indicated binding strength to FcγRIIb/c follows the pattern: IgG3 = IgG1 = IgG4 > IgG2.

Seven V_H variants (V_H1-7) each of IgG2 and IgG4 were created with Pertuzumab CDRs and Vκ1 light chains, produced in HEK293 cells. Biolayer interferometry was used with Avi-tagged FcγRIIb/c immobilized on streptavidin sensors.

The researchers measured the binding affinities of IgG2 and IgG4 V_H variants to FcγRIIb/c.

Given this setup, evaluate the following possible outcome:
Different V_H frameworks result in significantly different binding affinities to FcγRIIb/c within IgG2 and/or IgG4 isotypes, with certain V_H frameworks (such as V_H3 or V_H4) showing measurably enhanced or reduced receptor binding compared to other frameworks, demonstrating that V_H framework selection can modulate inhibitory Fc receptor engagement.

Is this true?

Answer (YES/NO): YES